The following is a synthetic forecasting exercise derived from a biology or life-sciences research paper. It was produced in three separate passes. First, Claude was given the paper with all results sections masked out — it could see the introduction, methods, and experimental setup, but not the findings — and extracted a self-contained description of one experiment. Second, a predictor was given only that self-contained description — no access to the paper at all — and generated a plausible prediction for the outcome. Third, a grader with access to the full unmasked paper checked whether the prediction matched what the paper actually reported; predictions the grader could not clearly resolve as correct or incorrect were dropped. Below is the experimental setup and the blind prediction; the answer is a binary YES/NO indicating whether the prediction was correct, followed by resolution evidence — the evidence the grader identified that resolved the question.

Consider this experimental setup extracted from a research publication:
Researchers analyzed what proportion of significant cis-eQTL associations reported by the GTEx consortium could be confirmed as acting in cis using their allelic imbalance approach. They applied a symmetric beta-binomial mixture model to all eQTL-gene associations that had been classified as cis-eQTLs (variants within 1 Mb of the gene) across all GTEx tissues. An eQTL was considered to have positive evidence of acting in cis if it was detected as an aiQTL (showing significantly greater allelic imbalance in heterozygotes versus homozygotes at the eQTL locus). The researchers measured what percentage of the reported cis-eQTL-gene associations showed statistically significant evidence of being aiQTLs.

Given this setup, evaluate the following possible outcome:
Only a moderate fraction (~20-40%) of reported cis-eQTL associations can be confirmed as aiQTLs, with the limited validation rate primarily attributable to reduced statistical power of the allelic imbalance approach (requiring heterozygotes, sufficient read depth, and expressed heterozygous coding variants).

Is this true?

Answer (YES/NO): NO